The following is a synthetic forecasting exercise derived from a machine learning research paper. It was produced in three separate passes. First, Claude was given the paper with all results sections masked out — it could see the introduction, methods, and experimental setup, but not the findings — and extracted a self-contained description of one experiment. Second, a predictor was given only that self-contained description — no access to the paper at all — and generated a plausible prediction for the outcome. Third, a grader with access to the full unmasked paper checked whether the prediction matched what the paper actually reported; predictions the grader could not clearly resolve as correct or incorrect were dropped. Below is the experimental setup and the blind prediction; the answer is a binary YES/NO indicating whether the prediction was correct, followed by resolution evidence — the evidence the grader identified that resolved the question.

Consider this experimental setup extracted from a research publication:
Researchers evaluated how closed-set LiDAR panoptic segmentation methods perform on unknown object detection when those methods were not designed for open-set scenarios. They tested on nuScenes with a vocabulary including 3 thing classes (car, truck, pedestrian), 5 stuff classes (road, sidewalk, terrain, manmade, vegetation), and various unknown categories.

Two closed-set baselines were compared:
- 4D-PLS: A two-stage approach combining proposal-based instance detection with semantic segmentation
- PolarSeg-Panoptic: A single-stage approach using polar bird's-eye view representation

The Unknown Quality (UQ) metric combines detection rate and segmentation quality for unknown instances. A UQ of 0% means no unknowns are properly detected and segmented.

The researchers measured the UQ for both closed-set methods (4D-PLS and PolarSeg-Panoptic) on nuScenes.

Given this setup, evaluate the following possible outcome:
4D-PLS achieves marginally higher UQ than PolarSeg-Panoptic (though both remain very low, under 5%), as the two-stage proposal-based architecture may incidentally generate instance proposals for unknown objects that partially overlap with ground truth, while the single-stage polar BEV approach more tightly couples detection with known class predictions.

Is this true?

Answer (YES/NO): NO